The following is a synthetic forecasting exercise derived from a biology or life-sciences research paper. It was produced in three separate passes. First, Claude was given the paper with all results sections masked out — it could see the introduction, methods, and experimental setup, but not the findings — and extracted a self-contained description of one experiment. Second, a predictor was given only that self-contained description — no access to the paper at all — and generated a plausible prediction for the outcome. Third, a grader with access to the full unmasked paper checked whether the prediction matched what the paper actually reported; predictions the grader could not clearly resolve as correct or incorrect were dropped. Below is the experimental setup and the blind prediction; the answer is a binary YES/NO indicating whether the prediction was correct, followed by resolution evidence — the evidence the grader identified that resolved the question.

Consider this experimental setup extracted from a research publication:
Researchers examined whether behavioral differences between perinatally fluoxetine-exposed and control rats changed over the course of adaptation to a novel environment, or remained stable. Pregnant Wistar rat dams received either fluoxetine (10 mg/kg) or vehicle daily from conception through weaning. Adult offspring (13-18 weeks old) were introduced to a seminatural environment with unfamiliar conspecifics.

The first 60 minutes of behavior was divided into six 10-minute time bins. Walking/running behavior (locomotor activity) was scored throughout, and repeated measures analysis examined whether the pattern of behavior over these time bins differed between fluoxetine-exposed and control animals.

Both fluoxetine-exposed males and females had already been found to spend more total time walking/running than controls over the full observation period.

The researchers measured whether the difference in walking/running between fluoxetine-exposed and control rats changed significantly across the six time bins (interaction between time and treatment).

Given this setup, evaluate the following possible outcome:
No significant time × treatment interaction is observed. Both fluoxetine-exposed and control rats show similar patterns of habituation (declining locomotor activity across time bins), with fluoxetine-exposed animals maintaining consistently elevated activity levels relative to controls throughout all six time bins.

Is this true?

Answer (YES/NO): YES